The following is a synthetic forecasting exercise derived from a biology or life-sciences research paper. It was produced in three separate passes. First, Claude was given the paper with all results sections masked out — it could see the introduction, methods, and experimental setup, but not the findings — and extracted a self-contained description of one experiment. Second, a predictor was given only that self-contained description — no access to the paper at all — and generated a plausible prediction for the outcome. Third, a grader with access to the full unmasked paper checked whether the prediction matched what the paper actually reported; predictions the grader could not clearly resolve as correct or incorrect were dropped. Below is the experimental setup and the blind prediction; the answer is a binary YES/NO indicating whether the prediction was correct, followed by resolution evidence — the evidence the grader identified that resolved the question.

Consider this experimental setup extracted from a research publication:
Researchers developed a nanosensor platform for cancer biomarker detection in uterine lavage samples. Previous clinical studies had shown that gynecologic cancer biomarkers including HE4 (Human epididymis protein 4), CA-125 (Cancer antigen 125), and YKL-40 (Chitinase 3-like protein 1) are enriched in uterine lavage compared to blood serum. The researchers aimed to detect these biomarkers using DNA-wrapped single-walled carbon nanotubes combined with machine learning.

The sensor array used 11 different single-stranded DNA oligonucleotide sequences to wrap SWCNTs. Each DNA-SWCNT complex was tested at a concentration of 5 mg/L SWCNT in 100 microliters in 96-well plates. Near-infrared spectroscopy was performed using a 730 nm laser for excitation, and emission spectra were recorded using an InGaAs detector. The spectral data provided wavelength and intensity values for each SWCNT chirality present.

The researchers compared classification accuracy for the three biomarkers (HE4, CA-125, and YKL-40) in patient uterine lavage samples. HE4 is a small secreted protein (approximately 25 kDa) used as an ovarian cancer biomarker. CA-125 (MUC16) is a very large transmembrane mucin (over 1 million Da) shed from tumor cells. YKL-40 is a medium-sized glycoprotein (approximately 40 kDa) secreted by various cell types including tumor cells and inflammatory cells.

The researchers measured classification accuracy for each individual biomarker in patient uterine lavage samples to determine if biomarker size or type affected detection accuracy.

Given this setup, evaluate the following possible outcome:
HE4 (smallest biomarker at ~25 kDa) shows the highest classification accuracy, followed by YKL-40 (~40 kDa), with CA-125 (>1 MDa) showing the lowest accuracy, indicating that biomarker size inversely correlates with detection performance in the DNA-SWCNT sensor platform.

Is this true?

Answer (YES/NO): NO